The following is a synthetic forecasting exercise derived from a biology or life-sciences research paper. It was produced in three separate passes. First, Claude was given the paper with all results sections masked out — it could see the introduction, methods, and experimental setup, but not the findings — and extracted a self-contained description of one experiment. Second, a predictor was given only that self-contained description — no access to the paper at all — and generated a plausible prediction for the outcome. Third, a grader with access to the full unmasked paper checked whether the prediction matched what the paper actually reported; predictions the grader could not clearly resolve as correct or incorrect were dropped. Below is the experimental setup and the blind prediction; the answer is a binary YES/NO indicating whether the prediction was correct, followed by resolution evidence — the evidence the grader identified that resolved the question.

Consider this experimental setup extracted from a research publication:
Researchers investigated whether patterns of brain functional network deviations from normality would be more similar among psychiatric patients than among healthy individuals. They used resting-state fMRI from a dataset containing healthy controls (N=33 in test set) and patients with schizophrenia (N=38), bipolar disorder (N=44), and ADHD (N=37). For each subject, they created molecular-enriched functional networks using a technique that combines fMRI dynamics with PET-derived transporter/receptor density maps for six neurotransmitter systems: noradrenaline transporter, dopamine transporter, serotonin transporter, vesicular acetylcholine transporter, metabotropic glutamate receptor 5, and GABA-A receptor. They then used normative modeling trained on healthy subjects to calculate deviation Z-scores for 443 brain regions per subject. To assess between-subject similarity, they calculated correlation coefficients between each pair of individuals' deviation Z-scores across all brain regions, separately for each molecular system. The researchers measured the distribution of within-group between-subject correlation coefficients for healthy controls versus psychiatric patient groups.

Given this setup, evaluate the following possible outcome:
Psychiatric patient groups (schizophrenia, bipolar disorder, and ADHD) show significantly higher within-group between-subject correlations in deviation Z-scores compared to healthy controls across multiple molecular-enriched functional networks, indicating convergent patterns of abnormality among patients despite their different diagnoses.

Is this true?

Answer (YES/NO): NO